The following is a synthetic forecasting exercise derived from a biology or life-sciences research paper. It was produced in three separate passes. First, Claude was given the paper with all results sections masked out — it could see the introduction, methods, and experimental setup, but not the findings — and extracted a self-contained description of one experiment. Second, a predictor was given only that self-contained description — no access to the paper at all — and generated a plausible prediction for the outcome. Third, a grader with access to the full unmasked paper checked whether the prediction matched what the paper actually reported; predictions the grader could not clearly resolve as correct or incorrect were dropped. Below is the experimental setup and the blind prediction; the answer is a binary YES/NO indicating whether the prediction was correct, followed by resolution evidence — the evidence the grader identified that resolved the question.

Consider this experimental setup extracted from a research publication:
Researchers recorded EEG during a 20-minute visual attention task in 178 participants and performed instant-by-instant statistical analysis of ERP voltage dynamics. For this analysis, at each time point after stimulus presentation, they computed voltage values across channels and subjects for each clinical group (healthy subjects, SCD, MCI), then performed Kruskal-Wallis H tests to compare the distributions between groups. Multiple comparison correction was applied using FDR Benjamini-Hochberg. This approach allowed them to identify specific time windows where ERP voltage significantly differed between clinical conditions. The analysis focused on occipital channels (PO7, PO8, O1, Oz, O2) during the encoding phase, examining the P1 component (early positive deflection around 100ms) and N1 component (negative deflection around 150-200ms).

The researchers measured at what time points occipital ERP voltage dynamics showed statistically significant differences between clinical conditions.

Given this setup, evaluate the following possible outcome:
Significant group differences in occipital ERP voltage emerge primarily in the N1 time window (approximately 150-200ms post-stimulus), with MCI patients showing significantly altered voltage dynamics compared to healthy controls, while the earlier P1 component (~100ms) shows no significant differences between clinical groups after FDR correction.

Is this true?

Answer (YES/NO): NO